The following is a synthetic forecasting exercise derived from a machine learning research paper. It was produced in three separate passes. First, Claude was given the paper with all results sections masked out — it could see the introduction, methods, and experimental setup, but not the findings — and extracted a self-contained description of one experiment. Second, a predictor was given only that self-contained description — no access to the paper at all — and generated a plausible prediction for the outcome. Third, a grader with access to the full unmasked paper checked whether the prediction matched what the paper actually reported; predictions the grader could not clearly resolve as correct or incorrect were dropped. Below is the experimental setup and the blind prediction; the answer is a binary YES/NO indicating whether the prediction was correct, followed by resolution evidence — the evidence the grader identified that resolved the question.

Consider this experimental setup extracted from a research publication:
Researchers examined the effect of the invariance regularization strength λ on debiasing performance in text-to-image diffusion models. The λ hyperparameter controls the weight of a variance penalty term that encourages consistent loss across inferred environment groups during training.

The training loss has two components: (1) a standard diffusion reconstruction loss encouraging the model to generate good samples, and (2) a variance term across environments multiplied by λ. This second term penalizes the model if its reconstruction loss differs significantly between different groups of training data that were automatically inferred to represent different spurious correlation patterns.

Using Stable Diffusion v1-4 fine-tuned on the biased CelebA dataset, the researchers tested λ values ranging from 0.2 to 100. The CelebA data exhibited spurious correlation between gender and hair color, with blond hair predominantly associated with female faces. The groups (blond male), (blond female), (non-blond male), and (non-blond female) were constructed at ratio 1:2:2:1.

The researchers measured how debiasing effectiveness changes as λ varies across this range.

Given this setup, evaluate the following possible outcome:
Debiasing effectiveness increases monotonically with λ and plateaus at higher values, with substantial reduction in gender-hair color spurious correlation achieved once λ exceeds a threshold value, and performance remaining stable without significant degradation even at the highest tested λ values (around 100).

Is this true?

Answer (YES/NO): NO